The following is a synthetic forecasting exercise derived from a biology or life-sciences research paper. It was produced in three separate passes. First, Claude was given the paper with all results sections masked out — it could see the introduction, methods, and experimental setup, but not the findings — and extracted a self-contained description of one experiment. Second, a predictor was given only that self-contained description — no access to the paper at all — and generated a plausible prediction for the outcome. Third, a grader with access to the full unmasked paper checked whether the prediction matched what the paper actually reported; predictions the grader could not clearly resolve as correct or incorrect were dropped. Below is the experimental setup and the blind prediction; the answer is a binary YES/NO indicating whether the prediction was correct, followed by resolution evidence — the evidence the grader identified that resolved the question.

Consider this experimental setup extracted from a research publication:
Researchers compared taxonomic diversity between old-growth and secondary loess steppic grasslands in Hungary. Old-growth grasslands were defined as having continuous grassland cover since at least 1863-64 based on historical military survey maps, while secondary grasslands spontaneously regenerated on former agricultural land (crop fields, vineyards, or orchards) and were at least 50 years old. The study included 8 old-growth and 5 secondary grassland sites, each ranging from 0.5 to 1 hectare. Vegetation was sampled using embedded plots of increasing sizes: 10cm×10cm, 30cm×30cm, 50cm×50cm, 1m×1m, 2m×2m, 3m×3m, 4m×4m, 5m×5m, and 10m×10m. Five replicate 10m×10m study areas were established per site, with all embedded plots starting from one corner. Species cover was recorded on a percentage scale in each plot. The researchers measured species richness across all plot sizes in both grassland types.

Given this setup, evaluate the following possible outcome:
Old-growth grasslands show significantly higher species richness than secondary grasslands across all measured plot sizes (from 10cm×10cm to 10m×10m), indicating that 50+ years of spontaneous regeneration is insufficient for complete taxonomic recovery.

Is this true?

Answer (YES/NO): YES